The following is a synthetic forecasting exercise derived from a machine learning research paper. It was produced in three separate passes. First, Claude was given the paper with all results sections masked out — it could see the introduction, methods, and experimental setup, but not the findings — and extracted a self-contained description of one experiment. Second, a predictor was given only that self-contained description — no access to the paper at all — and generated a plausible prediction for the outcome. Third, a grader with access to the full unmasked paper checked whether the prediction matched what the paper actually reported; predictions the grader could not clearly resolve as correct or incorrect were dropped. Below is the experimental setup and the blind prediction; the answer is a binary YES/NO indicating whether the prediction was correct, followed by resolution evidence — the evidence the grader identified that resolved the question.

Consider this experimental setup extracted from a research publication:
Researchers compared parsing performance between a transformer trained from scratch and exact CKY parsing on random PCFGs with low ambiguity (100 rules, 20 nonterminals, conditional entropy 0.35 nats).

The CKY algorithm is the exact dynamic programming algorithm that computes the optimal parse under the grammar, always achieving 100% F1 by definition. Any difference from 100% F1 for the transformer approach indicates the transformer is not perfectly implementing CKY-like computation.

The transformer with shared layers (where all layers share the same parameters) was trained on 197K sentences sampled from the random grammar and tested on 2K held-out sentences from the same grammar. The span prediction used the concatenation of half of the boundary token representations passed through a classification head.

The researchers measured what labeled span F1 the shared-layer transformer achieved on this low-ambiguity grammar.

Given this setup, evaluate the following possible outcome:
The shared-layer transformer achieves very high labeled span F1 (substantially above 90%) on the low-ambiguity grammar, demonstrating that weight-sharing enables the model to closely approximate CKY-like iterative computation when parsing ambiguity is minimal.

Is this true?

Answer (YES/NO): YES